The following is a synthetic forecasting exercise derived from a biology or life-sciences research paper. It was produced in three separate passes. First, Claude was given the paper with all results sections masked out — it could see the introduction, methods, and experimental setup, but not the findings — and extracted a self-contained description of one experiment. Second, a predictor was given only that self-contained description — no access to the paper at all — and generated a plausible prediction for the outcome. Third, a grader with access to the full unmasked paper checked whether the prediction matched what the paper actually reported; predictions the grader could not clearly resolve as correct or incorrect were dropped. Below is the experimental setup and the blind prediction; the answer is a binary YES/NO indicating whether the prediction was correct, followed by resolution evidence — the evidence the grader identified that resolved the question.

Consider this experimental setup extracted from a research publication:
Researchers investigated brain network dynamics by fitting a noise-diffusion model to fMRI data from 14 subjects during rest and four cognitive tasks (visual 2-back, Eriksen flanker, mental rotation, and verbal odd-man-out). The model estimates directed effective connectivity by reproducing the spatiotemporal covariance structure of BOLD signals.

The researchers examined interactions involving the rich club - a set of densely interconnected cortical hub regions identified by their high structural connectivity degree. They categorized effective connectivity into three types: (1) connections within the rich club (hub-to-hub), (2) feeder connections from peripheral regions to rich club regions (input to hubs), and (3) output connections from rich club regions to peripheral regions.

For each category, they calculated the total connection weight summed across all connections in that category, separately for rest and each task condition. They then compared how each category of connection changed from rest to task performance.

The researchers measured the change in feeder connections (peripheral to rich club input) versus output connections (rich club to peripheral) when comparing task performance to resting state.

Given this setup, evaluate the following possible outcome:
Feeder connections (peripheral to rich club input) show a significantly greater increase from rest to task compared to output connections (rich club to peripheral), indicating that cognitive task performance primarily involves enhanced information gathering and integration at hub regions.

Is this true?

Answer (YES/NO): NO